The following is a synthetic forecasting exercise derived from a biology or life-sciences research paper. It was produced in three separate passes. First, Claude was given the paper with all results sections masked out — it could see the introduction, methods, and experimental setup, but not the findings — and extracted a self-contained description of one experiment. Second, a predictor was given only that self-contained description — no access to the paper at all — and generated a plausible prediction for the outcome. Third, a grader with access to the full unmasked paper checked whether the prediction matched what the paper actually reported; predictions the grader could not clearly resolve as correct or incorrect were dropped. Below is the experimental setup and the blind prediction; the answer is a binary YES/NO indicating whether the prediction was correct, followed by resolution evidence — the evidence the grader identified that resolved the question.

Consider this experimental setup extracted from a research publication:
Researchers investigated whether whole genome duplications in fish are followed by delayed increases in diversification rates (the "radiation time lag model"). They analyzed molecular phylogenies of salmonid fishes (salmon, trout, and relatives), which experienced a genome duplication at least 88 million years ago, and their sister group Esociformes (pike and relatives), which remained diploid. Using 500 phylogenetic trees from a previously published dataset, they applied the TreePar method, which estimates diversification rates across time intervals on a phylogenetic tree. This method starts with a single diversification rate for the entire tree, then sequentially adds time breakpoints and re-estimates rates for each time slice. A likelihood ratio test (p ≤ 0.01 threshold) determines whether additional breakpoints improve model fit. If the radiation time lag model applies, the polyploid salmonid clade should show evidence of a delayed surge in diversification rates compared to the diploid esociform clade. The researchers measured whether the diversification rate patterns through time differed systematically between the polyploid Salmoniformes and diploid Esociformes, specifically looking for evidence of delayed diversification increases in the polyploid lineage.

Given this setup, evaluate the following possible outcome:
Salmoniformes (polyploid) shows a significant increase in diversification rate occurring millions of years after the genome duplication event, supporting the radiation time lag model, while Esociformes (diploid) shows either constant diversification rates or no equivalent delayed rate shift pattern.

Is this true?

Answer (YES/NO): NO